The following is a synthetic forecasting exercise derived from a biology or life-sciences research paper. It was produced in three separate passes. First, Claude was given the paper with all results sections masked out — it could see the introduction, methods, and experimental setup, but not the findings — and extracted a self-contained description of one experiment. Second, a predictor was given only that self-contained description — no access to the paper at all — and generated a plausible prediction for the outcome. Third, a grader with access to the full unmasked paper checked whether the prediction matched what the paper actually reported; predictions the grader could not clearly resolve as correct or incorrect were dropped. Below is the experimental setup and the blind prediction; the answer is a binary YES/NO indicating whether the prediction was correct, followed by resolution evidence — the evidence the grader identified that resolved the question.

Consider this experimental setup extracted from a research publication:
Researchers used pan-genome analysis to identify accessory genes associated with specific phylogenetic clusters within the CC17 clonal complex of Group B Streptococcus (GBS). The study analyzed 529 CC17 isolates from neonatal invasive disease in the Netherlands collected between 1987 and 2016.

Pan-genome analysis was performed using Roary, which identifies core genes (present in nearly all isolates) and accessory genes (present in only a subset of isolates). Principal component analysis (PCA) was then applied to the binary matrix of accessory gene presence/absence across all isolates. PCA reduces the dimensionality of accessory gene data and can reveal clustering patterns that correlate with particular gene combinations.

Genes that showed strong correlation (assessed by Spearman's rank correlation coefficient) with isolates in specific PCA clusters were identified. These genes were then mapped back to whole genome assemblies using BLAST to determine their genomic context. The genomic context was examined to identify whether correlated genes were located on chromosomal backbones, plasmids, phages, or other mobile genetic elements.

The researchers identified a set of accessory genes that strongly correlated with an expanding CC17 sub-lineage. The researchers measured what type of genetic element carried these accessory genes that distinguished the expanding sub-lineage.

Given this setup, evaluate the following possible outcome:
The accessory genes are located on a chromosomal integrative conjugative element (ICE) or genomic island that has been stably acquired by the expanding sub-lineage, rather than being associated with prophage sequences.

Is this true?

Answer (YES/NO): NO